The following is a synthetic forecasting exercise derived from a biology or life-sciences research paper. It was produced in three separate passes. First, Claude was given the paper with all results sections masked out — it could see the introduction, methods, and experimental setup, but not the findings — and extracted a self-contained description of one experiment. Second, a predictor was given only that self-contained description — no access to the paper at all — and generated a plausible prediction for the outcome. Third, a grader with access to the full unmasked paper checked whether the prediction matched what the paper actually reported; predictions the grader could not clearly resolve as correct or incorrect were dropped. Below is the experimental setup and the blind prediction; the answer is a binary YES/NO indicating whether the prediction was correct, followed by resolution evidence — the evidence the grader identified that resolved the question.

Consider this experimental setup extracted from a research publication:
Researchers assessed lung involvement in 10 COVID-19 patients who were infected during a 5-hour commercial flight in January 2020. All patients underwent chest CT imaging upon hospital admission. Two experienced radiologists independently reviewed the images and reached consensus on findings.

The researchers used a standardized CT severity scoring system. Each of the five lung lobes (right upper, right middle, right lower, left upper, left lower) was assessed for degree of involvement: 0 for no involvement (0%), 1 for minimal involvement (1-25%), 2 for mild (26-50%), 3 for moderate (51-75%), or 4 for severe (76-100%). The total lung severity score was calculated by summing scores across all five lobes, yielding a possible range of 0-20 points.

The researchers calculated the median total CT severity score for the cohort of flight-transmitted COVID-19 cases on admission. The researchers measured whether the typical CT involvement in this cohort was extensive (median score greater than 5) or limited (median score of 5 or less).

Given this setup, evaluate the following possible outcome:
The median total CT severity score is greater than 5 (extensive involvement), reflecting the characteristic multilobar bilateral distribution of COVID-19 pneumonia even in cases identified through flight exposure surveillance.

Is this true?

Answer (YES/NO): YES